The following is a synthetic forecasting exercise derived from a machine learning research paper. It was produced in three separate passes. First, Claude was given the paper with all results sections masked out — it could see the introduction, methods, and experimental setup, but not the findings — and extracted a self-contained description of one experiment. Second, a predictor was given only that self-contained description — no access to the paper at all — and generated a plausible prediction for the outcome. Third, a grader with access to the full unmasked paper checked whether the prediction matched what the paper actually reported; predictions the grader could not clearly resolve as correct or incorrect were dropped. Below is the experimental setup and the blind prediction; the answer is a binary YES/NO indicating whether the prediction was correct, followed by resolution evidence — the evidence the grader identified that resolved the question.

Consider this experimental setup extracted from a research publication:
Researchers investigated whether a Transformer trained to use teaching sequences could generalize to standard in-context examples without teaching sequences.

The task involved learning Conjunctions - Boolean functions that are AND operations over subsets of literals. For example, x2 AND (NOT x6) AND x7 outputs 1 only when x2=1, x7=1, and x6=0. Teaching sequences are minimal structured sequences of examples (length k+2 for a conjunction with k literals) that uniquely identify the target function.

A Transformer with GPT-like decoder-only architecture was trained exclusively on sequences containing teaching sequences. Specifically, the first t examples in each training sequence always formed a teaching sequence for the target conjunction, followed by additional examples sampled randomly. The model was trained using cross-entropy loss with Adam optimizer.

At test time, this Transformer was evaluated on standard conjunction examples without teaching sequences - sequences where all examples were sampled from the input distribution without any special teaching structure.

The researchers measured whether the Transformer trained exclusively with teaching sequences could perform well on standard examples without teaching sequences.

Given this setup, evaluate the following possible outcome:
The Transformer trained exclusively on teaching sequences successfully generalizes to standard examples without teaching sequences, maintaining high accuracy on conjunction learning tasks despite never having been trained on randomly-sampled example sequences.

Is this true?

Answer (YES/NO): NO